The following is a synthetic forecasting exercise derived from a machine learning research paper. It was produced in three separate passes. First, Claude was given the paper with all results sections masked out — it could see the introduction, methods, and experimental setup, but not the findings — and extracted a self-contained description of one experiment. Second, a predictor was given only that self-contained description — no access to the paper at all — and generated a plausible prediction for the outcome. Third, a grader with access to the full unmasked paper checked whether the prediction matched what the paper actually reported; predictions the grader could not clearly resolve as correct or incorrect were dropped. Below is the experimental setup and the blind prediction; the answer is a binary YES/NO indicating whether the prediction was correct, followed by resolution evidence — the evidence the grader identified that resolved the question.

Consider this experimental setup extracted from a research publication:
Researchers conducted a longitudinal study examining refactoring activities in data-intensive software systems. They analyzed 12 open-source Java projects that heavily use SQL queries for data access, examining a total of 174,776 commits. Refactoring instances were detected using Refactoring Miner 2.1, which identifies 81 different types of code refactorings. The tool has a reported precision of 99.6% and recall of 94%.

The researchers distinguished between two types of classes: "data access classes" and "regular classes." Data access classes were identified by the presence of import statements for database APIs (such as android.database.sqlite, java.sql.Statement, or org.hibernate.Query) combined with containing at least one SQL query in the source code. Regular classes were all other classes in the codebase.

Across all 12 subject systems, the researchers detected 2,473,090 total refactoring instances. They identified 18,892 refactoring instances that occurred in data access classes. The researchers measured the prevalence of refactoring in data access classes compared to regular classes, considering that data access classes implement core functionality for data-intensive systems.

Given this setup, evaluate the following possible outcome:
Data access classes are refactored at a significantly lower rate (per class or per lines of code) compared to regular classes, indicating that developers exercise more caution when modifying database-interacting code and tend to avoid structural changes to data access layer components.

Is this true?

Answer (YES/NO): NO